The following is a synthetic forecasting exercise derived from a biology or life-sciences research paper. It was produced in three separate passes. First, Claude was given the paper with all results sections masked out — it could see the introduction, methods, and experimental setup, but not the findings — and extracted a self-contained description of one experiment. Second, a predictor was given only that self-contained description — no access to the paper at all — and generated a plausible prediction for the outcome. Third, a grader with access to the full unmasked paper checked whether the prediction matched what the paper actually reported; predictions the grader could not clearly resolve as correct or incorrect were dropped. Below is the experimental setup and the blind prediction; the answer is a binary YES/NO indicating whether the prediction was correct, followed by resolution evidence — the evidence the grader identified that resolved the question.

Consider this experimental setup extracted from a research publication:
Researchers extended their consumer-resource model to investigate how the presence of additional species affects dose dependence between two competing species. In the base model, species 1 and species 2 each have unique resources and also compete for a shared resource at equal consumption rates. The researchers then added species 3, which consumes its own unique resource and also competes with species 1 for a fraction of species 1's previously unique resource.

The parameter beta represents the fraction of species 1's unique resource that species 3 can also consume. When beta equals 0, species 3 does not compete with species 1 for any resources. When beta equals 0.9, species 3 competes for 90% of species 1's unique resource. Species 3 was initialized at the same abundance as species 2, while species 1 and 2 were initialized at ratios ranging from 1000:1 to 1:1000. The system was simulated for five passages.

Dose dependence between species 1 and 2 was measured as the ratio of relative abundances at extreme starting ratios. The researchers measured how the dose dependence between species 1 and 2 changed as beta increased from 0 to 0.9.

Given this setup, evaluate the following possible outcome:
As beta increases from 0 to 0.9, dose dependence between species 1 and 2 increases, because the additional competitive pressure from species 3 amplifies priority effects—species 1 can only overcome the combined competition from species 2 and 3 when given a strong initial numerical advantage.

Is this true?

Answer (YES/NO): YES